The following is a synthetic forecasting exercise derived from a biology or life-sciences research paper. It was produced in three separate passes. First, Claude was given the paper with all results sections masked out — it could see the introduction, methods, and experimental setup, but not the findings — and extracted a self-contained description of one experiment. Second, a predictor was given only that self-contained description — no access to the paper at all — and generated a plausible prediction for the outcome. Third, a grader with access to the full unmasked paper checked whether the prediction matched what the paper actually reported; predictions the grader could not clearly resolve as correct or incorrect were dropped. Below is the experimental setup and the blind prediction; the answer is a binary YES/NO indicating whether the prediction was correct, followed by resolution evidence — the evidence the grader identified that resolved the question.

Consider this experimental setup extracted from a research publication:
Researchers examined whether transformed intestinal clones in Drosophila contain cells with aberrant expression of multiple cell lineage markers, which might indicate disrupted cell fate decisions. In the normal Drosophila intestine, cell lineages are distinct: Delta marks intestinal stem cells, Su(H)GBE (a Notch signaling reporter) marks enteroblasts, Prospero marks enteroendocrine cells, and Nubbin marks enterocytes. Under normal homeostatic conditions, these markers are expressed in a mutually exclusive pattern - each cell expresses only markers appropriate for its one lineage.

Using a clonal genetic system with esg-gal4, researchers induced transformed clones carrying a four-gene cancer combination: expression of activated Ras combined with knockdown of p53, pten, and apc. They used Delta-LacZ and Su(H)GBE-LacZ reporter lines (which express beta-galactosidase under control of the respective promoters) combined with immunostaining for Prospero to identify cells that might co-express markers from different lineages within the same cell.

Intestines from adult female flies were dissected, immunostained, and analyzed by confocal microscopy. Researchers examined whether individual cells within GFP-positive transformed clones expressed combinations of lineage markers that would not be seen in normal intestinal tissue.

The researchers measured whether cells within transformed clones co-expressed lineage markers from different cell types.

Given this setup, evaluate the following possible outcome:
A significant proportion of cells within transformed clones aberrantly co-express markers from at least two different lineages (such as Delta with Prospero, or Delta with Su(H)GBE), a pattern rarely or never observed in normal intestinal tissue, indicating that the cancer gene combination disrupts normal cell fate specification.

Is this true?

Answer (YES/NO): NO